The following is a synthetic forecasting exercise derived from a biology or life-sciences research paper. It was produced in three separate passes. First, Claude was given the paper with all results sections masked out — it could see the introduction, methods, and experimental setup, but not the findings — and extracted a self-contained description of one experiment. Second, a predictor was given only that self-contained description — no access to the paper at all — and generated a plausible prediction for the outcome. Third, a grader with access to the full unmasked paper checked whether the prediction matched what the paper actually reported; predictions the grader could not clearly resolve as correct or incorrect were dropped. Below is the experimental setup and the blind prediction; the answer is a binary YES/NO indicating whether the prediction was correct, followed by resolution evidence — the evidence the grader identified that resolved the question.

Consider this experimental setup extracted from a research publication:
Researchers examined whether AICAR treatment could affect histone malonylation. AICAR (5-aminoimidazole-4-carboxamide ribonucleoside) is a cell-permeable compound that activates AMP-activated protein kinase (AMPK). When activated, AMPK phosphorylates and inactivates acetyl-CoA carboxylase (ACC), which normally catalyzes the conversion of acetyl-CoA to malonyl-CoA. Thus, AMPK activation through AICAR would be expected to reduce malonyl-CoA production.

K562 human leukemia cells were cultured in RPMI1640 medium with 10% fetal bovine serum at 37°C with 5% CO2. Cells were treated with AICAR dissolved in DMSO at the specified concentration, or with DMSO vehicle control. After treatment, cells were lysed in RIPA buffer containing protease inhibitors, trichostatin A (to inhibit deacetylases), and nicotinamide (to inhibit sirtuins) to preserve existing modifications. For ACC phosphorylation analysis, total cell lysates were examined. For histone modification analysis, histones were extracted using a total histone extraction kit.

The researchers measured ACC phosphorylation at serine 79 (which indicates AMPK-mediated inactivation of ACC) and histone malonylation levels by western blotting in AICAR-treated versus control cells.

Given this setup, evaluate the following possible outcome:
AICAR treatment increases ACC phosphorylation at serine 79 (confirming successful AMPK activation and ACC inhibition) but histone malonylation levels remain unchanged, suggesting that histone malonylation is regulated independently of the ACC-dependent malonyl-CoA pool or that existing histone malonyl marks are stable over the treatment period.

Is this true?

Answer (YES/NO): NO